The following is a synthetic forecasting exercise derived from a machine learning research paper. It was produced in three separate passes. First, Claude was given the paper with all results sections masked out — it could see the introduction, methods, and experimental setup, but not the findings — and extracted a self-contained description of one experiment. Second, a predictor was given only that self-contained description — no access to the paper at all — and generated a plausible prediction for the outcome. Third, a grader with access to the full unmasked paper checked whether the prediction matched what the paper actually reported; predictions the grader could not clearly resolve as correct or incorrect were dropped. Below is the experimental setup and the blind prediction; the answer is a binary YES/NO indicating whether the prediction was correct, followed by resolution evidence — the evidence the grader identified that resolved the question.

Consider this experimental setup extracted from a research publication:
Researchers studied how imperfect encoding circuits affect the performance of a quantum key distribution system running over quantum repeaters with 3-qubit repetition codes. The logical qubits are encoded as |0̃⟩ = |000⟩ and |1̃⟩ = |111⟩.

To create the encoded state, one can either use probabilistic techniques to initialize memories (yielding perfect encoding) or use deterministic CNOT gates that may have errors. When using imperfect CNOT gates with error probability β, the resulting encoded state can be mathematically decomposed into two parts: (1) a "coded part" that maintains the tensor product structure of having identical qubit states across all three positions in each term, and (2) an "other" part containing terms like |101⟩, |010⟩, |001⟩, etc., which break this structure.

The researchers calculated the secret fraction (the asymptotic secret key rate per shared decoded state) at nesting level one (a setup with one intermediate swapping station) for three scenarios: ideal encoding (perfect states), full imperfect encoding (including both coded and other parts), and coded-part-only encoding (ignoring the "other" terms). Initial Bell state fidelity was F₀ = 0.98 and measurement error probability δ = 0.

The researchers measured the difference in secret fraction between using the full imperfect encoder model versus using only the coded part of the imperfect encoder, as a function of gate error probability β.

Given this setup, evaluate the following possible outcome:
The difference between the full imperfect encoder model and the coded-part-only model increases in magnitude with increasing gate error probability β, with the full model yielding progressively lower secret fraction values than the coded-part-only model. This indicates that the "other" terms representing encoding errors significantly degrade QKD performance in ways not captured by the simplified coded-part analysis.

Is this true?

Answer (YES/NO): NO